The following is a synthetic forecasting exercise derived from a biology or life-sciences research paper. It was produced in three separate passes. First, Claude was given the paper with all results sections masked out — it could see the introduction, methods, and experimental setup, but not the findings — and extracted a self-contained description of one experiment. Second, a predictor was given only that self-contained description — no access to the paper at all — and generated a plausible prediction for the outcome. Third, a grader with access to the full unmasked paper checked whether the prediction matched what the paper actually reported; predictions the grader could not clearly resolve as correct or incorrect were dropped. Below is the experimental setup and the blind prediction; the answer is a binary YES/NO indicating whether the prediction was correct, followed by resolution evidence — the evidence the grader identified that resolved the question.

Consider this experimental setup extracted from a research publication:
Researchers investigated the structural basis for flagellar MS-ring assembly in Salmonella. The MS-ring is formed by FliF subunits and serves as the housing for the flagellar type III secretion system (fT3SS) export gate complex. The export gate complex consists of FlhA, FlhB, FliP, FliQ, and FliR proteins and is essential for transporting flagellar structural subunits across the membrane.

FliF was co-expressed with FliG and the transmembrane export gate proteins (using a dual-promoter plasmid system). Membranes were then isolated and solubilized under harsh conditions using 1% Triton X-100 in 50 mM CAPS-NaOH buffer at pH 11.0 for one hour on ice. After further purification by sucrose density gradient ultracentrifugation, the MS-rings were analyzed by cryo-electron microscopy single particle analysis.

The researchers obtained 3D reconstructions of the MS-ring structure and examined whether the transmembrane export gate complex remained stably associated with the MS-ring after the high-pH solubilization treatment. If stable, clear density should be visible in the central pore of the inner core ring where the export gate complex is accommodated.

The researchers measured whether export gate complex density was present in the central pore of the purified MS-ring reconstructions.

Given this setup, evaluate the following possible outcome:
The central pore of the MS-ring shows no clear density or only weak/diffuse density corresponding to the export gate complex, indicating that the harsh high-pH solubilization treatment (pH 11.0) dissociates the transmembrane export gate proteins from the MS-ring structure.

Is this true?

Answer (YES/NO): YES